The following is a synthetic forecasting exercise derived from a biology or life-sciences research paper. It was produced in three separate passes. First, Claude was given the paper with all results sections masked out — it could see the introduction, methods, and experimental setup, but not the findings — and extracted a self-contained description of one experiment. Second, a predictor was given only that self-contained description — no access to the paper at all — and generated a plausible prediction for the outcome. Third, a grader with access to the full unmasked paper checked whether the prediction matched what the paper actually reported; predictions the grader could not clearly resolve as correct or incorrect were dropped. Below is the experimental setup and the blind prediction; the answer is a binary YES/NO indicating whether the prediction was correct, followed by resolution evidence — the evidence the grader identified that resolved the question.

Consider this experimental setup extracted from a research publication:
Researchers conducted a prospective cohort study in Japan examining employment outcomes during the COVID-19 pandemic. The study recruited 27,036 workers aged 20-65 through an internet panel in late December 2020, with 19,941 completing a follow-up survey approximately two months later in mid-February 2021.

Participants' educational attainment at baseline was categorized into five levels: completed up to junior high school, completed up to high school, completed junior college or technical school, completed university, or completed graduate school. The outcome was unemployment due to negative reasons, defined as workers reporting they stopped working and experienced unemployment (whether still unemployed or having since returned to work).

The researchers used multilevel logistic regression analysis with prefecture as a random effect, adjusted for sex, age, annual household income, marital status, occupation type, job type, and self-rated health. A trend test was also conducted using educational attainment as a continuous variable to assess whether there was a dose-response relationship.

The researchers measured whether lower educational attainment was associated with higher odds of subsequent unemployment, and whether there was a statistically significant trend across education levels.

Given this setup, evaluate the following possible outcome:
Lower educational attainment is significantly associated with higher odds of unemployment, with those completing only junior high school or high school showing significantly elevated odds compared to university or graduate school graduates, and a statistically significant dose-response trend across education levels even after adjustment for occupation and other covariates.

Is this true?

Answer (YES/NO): NO